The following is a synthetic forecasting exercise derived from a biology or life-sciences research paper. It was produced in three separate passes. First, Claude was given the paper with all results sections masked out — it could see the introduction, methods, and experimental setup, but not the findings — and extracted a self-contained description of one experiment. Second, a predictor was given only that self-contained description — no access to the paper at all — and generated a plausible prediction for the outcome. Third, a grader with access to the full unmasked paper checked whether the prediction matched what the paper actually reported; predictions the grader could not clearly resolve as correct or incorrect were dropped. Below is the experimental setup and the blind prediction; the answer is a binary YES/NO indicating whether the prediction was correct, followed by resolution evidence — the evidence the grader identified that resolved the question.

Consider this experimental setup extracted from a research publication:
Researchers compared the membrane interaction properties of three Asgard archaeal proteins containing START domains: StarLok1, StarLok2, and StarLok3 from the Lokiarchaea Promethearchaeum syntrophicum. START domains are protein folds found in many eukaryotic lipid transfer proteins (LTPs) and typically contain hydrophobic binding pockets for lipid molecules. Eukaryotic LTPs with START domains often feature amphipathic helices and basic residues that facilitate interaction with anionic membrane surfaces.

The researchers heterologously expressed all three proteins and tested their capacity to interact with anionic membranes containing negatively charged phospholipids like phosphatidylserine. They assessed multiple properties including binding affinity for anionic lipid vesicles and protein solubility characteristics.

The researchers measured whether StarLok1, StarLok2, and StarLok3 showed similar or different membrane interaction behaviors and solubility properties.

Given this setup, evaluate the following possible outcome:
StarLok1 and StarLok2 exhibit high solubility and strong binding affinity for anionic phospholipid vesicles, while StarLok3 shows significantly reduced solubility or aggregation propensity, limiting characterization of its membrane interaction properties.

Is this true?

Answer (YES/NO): NO